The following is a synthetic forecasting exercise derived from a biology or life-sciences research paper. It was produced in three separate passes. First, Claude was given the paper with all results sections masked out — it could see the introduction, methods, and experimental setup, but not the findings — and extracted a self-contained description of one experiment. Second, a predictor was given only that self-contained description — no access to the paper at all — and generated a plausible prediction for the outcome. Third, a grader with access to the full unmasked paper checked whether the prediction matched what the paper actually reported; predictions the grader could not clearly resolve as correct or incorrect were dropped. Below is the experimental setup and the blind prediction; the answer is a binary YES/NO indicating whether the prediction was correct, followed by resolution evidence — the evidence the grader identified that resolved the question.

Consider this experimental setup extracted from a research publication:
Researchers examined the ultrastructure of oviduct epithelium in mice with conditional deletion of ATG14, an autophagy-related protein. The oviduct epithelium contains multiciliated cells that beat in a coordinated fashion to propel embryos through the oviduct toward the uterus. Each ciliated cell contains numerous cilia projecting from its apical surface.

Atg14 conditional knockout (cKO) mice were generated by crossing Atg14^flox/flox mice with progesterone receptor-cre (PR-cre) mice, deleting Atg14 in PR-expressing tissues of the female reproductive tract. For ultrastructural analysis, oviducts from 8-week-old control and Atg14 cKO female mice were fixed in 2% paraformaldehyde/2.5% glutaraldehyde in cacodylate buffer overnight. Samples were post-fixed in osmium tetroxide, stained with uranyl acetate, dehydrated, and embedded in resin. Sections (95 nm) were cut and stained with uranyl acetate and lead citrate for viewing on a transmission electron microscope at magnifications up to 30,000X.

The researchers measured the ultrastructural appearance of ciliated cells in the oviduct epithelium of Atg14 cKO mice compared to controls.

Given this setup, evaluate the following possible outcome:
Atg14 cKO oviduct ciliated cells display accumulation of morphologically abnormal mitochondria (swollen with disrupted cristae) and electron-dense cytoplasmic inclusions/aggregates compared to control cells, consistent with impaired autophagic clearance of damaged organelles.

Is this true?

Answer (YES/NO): NO